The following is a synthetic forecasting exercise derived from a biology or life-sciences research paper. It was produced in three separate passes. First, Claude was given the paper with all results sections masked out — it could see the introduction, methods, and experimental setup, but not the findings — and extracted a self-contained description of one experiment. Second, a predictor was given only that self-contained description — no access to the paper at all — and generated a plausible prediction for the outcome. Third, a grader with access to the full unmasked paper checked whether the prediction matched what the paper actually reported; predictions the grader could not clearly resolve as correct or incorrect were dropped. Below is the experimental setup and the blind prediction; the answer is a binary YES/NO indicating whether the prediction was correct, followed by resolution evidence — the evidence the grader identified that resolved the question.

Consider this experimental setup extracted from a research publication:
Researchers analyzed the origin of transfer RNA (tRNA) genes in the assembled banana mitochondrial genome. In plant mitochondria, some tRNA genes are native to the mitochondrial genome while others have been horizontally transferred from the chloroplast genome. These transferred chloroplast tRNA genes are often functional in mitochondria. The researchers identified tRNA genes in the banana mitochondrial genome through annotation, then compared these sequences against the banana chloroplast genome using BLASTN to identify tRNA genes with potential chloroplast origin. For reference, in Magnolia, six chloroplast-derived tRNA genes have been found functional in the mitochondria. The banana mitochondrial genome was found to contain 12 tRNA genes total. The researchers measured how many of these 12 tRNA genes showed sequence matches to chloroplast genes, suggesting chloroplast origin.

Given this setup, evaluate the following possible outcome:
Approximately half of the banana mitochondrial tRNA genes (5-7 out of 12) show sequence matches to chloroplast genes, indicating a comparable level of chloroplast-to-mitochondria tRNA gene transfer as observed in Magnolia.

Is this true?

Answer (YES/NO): YES